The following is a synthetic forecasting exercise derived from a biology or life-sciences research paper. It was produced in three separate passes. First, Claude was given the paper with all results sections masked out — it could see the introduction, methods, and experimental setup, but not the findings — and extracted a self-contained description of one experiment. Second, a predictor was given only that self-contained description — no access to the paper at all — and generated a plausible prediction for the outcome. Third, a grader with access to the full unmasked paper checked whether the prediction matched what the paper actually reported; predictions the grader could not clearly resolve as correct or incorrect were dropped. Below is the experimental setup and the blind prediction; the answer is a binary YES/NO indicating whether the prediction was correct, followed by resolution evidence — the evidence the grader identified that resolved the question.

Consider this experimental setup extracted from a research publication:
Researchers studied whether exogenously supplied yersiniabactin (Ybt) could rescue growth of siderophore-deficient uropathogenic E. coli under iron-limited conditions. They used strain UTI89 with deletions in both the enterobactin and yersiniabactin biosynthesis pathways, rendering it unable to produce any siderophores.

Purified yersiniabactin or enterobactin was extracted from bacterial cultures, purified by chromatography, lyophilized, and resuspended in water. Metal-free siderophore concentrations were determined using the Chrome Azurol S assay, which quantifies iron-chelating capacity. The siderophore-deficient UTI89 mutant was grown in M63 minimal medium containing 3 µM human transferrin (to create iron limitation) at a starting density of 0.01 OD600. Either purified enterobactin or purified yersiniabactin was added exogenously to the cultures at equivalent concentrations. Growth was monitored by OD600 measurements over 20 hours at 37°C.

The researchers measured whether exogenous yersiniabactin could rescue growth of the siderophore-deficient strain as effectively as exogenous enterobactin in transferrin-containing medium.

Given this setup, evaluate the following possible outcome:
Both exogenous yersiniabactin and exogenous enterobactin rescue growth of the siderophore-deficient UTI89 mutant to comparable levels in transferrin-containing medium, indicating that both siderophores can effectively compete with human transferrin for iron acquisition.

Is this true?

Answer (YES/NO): YES